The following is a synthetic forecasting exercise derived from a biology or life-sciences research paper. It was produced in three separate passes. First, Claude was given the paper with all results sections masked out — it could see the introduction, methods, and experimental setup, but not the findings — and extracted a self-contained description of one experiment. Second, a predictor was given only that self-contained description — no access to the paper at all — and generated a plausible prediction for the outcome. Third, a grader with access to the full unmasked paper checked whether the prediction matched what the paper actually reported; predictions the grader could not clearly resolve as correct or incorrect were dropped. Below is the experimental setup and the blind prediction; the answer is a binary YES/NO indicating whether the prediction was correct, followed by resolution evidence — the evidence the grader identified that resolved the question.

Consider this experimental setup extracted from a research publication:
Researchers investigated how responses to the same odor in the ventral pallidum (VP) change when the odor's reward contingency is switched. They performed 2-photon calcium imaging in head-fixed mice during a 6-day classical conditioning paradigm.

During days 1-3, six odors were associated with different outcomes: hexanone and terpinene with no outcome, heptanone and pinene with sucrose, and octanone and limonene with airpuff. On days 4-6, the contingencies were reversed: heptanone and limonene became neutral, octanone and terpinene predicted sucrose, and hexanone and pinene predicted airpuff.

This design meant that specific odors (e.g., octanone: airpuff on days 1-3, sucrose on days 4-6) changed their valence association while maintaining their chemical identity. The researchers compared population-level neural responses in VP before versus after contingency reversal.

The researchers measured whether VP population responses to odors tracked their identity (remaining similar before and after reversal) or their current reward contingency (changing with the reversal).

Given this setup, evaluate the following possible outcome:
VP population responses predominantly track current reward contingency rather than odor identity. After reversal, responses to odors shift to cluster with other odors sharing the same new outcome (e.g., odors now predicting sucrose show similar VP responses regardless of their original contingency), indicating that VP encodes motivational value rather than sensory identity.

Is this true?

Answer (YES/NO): YES